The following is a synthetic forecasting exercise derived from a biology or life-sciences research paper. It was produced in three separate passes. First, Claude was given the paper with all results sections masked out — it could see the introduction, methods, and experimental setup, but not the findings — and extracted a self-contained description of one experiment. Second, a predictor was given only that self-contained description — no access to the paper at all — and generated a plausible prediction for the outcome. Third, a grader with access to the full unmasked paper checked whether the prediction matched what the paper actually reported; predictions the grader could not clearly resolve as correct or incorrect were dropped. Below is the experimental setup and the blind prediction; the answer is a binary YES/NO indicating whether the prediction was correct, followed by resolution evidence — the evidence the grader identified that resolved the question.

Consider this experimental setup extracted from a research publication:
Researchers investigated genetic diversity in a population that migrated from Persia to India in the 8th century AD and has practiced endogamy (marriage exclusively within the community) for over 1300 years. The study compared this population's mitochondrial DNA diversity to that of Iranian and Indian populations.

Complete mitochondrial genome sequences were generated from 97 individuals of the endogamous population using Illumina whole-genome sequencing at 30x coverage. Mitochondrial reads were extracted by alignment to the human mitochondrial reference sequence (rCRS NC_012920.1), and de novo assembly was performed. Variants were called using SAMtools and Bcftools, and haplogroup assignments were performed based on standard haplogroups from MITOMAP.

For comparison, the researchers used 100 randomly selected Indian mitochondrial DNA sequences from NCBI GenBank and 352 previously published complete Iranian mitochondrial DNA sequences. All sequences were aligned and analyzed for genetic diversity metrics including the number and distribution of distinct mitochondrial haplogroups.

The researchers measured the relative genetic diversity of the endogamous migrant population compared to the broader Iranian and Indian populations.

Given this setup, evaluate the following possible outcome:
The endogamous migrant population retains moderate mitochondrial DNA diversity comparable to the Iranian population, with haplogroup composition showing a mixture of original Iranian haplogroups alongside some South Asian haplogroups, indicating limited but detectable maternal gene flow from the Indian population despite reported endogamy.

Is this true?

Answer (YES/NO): NO